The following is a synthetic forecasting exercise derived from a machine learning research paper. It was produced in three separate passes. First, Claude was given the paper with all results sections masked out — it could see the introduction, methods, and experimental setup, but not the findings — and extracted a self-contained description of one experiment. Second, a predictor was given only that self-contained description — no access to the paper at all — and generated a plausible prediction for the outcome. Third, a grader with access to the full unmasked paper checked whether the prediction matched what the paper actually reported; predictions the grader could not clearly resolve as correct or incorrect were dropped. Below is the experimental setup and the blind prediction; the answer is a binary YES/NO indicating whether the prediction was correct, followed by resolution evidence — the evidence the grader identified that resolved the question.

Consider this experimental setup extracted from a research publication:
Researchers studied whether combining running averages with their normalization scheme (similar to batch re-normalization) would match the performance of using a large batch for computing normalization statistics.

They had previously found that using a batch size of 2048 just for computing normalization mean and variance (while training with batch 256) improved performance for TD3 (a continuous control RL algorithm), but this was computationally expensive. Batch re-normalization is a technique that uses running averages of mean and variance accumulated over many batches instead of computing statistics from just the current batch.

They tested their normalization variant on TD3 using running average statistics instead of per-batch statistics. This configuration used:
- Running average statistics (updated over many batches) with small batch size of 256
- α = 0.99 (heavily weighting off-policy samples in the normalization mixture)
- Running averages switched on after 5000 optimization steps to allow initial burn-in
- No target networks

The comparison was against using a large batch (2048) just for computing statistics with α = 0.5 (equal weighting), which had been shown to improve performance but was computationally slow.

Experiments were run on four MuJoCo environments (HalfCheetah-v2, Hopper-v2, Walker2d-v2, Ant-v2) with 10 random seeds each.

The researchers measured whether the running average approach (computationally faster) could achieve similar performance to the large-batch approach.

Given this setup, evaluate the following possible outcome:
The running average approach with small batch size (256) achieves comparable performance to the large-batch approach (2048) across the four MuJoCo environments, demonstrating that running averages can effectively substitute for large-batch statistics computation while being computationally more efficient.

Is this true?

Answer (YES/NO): YES